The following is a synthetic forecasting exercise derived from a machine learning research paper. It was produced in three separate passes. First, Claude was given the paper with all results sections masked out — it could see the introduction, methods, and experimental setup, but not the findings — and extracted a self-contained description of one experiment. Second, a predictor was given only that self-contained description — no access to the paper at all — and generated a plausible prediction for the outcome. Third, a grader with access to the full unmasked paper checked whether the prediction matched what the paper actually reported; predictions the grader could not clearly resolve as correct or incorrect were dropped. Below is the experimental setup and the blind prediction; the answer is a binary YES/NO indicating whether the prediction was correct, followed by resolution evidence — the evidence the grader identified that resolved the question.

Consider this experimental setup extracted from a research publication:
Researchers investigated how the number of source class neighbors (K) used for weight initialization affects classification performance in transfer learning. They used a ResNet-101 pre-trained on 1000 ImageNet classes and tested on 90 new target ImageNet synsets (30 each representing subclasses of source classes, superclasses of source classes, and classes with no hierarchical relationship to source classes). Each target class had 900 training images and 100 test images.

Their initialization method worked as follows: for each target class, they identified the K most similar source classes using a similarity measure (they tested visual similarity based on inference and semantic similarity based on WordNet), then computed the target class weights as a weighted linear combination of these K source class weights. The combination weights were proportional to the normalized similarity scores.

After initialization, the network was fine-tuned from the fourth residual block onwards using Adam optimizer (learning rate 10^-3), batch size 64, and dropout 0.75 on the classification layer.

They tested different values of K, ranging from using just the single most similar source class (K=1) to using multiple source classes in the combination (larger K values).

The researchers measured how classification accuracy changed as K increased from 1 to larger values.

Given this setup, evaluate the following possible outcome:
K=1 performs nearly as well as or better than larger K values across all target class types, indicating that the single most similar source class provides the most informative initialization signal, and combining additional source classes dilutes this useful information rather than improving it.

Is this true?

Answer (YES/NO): NO